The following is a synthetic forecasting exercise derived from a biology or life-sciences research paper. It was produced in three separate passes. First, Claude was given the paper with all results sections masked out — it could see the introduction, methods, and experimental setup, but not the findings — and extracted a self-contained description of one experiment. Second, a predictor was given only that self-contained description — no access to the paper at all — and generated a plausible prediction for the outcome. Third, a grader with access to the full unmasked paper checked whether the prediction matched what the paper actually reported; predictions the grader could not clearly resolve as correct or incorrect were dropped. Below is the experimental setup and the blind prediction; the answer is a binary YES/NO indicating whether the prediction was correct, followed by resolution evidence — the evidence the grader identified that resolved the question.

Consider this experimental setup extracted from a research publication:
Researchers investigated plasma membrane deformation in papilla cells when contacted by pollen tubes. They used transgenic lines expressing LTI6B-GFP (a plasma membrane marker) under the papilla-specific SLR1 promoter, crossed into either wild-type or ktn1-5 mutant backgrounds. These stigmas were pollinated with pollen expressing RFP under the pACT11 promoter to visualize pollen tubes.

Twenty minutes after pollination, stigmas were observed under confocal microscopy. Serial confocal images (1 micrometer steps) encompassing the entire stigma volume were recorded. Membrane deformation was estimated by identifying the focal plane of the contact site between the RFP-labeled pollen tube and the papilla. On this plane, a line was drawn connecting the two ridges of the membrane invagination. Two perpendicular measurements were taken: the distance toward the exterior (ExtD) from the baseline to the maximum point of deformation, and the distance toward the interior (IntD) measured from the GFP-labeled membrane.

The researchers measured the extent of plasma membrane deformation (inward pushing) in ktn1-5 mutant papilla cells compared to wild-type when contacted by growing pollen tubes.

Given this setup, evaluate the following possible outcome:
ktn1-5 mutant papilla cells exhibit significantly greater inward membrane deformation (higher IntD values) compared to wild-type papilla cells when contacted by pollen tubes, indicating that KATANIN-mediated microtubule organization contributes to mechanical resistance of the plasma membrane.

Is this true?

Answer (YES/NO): NO